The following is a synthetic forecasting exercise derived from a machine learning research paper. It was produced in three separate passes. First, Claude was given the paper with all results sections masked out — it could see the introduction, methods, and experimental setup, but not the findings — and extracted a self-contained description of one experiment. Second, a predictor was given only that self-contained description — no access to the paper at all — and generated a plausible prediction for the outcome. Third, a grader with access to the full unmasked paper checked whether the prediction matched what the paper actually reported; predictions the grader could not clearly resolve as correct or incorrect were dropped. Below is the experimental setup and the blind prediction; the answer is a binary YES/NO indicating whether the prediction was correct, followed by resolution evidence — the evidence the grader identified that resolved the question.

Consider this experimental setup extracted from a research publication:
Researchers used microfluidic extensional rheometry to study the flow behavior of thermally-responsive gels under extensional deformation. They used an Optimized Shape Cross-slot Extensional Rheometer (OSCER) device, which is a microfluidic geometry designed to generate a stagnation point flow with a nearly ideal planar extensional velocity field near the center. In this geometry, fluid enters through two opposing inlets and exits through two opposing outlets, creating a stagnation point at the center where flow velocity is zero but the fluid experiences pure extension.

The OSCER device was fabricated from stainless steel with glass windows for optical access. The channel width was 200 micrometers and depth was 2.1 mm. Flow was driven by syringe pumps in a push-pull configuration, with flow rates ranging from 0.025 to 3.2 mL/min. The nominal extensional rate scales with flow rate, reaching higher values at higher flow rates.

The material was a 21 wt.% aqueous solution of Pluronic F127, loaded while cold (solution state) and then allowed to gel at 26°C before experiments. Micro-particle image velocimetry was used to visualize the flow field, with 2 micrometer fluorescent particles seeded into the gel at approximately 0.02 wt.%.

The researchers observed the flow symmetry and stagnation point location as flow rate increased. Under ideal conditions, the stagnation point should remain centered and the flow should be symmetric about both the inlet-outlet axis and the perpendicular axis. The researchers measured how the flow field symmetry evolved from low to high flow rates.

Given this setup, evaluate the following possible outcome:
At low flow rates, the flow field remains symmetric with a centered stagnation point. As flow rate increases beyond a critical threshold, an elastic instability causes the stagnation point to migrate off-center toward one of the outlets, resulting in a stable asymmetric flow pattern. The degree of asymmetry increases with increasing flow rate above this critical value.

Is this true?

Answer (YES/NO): YES